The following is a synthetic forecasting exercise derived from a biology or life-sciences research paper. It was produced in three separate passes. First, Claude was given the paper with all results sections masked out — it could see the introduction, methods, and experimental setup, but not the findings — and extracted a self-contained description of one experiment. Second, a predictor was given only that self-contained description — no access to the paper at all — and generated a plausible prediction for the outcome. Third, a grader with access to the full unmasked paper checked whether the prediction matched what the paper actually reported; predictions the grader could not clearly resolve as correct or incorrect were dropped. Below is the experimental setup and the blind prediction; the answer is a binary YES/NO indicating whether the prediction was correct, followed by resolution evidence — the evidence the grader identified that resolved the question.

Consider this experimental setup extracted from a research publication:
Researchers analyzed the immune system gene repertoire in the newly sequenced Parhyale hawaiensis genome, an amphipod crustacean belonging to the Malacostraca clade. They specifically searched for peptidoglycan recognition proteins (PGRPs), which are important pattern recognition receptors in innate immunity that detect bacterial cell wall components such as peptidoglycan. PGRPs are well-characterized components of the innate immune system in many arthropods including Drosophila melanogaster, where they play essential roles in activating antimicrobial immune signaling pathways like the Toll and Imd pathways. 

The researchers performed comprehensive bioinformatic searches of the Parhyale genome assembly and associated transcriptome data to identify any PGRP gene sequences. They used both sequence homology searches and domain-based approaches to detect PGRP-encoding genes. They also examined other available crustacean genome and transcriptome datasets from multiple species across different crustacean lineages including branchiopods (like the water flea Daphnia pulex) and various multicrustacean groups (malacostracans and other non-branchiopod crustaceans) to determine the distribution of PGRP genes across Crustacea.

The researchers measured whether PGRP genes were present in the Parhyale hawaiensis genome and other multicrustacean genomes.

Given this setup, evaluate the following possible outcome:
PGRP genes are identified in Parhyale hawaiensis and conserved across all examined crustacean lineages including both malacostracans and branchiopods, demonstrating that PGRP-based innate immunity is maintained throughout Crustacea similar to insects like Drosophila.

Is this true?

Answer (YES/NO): NO